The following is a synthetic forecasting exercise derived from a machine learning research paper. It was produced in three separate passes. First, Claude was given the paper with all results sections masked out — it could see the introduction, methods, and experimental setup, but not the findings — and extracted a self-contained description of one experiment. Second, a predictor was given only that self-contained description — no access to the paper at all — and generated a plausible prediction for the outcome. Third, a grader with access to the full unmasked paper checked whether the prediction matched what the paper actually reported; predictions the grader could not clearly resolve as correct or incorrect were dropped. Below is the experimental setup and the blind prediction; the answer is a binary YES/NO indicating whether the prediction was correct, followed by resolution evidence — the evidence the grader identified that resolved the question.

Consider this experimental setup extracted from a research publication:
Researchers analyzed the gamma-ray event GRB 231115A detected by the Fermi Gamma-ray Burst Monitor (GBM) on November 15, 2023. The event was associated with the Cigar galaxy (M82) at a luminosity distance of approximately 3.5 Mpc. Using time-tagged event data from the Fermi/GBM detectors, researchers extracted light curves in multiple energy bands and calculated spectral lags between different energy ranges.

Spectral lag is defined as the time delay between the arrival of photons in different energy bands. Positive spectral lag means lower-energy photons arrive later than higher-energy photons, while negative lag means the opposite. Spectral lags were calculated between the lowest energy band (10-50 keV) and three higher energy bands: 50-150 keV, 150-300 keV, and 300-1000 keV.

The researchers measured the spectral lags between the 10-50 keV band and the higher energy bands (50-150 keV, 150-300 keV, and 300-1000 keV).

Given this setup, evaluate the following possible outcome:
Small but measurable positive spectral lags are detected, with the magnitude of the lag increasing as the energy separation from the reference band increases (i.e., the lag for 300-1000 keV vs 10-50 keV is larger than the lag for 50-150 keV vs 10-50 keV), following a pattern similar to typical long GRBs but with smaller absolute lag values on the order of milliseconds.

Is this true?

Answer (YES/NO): NO